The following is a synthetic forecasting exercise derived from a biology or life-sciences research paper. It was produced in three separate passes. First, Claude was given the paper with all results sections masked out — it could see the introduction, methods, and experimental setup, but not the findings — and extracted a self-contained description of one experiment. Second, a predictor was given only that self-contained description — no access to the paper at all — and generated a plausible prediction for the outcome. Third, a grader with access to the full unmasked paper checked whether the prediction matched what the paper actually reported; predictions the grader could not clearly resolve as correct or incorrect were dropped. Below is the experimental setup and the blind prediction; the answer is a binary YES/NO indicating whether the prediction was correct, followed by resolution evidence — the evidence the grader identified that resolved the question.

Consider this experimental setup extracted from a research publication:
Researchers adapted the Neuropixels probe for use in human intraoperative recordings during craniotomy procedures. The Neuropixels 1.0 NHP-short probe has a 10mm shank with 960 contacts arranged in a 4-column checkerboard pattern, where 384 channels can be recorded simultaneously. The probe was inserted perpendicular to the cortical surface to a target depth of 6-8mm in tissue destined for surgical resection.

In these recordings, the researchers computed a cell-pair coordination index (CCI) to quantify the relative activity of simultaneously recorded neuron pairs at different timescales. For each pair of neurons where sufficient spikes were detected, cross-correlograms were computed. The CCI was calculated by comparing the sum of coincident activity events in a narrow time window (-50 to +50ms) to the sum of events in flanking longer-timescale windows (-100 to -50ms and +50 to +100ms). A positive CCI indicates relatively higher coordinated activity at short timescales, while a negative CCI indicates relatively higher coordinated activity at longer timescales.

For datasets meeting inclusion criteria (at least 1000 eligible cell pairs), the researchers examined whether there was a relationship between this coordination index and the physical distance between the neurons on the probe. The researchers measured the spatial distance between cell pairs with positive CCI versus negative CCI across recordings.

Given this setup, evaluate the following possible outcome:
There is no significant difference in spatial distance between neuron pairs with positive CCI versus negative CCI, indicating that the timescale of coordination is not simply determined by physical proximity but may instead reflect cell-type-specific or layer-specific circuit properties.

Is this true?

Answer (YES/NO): NO